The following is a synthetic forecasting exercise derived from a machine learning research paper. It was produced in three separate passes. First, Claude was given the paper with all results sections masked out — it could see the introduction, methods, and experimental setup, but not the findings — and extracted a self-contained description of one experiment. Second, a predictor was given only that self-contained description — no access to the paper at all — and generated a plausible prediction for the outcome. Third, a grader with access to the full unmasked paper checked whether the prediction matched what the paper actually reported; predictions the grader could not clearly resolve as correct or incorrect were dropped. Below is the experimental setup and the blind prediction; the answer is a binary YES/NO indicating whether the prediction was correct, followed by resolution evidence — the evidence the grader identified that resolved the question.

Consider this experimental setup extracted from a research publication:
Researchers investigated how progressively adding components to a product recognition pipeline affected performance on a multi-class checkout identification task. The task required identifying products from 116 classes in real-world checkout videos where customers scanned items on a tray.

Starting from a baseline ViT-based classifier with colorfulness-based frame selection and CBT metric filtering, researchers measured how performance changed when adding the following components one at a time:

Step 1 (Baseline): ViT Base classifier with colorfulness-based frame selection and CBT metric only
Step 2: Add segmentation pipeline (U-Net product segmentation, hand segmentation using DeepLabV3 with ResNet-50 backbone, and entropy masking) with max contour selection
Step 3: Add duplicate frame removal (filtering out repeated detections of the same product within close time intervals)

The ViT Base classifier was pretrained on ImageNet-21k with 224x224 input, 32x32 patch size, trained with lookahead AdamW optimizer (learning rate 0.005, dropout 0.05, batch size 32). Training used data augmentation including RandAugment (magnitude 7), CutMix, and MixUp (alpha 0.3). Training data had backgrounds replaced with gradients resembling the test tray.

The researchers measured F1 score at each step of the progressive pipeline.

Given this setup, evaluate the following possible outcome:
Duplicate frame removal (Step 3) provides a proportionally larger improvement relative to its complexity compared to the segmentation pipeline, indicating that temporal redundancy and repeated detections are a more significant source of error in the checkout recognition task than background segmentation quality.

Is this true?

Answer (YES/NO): NO